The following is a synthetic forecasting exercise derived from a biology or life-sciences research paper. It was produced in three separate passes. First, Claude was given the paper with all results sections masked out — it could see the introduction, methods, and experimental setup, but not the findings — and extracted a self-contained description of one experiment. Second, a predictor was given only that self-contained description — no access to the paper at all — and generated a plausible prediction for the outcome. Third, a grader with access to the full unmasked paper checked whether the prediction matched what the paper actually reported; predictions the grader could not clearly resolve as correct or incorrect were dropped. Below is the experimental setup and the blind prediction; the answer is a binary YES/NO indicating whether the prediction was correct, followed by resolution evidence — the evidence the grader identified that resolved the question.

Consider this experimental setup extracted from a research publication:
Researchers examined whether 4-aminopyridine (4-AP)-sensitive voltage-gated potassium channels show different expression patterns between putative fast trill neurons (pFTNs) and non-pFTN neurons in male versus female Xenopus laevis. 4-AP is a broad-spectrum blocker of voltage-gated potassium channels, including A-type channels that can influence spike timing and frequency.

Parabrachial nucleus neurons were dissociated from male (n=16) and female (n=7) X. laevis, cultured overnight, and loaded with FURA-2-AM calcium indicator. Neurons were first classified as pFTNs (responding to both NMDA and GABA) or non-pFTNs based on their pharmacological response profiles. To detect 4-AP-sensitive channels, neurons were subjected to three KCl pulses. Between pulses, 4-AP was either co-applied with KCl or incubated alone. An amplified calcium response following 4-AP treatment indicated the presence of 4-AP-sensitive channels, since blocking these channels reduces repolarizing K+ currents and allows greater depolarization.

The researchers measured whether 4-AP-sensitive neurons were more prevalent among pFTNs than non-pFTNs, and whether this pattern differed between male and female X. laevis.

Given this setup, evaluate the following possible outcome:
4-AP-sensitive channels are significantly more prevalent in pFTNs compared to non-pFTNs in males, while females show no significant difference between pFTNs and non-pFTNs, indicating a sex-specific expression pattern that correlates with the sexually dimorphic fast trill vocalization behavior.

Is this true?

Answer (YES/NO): NO